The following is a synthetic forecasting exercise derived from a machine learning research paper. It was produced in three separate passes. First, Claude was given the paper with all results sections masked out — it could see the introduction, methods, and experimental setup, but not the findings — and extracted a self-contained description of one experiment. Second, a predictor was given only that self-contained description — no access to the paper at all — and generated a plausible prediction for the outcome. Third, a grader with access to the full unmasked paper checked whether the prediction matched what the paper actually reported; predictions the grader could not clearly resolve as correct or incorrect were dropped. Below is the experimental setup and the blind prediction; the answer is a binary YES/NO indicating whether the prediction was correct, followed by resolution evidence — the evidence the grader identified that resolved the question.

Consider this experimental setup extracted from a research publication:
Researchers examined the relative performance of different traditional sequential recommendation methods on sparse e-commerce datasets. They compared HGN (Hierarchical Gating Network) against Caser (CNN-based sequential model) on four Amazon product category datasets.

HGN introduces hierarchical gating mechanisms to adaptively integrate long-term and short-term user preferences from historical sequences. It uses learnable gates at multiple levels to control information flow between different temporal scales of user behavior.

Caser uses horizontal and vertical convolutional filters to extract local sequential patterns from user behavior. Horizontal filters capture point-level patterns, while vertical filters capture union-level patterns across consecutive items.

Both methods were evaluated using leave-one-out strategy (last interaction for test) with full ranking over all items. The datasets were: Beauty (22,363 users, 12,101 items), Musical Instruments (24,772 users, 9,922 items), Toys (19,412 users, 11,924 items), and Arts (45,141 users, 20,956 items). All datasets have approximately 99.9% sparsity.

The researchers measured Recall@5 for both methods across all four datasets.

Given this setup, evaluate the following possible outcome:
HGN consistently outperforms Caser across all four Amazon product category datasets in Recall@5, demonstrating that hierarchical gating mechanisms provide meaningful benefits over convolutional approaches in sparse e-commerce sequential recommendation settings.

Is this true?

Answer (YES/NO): YES